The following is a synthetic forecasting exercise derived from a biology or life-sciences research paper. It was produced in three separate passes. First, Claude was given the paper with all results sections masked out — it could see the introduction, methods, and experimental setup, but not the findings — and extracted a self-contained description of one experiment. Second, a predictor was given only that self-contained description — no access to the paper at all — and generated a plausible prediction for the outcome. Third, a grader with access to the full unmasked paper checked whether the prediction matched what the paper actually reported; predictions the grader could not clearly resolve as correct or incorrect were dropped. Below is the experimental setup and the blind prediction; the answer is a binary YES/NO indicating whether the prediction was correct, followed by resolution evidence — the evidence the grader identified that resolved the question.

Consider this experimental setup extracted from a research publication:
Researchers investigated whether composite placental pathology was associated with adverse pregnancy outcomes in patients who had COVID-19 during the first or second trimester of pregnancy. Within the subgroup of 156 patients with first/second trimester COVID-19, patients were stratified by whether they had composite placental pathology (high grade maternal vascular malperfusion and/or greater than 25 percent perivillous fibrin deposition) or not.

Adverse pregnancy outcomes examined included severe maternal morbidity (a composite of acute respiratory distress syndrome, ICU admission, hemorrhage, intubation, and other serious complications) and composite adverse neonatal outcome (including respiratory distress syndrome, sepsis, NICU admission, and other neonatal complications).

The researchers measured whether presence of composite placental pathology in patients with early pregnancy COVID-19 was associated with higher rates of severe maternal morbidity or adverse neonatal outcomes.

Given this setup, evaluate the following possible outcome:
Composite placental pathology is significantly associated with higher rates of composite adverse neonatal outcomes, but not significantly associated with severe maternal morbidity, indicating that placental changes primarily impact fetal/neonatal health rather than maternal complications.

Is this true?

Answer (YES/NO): NO